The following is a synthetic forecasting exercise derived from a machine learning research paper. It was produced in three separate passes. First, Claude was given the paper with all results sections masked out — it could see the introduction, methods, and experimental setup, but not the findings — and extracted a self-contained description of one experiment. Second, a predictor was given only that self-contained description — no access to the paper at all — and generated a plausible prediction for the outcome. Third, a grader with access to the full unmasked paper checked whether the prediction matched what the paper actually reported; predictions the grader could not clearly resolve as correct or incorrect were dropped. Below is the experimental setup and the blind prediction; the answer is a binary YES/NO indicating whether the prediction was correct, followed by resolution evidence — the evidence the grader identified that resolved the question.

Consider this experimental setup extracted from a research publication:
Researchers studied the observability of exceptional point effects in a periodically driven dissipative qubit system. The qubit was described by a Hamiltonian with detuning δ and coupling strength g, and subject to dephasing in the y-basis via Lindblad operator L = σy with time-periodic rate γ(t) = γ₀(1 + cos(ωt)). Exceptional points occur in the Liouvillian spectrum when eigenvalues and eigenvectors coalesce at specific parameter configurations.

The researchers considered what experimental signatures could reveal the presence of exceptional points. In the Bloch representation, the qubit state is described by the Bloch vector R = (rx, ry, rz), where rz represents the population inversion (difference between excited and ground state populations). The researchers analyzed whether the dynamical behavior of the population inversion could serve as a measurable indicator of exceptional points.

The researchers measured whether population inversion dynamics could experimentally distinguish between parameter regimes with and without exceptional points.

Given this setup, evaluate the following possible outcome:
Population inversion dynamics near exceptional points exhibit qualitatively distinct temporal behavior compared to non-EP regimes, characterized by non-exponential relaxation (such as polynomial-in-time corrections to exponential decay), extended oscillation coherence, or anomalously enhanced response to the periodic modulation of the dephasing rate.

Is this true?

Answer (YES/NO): YES